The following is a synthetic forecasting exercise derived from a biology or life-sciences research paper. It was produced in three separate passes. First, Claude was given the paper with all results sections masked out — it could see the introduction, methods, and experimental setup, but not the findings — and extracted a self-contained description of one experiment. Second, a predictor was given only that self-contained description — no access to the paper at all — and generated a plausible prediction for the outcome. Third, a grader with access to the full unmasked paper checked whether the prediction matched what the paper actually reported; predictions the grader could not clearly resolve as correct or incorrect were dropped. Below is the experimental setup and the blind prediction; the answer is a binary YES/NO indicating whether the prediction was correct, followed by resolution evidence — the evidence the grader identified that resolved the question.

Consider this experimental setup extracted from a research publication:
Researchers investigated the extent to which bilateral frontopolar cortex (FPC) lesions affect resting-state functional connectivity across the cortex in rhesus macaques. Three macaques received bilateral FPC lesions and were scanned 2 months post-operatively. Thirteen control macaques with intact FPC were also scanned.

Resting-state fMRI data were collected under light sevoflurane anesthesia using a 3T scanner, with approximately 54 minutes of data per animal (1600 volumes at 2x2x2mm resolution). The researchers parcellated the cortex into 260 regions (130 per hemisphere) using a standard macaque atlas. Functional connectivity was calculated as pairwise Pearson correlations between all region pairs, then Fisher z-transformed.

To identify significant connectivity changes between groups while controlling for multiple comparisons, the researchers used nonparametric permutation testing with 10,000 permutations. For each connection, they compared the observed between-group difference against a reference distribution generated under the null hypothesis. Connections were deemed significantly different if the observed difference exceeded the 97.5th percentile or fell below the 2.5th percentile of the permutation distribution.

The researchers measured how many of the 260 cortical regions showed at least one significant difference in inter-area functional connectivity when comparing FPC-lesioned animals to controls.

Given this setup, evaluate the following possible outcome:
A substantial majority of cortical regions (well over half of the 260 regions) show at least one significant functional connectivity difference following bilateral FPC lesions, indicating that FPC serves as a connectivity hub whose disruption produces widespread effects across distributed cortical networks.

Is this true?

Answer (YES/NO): NO